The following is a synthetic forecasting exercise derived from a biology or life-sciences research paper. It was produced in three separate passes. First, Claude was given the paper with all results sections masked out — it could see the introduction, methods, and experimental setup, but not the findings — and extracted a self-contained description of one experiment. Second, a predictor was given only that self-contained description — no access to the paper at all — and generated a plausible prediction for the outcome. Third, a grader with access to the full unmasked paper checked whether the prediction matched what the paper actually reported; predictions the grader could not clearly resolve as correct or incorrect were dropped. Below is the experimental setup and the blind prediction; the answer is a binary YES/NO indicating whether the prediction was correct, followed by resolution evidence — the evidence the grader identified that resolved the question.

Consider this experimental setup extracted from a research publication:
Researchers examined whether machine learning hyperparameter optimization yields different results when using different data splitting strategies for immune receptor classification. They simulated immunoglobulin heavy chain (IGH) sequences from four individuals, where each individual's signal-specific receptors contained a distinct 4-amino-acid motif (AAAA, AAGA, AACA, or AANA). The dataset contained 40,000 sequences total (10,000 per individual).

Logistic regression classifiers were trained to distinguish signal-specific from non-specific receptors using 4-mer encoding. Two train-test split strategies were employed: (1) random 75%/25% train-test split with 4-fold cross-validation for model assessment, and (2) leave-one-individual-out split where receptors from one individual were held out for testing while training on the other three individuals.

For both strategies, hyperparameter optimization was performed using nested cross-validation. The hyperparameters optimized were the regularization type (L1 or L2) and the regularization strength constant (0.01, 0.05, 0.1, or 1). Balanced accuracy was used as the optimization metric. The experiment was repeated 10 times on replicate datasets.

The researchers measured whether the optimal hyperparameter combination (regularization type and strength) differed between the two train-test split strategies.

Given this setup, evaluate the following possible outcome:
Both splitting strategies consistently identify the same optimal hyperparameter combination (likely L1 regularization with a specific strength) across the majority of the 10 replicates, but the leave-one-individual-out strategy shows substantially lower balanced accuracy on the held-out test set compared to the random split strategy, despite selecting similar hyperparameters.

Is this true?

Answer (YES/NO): YES